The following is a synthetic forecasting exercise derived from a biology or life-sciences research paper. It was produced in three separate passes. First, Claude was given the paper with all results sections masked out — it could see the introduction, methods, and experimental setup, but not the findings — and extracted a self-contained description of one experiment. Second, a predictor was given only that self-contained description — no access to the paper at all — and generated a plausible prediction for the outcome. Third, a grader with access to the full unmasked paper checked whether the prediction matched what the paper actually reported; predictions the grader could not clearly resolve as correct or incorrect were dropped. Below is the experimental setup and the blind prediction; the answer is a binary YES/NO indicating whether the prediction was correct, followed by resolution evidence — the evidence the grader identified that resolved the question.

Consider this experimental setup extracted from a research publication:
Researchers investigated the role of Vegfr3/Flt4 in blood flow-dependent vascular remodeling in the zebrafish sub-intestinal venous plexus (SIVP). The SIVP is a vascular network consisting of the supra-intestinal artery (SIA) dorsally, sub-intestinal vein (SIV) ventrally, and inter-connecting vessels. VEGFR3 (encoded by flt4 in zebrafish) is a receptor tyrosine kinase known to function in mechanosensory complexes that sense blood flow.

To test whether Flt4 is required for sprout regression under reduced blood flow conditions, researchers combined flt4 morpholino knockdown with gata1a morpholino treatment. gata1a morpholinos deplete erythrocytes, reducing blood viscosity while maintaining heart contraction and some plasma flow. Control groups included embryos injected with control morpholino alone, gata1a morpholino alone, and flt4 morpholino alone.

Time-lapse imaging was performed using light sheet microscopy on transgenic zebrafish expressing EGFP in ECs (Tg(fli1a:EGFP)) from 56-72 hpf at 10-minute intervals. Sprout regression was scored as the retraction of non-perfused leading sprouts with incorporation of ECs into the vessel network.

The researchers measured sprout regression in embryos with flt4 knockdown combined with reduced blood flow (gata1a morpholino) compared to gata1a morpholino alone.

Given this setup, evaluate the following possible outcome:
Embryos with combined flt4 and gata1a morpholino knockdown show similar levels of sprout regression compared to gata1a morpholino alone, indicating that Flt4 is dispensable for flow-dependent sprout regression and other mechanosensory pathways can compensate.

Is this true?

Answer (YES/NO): NO